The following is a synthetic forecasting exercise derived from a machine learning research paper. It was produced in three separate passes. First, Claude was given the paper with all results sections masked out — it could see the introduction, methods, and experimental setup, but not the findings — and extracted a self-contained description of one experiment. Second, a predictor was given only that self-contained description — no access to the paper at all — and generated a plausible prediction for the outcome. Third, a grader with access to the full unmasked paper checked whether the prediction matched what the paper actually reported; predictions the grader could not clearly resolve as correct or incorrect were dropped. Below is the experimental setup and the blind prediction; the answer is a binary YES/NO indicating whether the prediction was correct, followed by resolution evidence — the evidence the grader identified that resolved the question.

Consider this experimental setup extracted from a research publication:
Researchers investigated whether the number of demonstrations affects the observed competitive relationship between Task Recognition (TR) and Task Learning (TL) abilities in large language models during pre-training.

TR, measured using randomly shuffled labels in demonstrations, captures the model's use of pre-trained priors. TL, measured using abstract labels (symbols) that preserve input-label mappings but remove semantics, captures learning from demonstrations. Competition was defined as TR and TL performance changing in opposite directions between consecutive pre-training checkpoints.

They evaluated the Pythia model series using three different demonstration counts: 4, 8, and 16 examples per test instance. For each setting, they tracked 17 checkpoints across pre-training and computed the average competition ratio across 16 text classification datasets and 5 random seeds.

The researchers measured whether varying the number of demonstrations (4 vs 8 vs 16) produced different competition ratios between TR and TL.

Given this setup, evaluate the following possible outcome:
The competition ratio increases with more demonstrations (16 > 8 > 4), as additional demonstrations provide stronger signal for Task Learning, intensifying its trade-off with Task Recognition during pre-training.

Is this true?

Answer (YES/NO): NO